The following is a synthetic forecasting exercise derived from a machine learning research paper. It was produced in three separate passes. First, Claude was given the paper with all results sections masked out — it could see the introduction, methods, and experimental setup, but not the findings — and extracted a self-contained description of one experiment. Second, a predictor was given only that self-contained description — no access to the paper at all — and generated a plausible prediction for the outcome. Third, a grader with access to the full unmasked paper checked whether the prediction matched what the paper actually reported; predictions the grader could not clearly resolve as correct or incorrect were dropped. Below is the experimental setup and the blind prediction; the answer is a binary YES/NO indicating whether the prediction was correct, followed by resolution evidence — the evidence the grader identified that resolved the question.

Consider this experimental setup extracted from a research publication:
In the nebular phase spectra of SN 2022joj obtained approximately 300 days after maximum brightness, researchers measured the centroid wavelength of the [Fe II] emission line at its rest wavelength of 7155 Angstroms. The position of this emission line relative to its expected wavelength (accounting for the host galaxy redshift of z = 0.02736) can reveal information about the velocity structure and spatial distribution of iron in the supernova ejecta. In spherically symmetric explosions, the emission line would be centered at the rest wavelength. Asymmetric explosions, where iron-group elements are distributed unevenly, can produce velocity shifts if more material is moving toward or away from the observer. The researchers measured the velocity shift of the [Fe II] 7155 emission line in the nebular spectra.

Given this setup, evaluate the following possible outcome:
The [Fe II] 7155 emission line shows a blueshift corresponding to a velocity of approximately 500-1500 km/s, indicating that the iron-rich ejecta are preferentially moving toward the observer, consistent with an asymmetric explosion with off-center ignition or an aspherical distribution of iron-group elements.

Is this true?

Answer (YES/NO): NO